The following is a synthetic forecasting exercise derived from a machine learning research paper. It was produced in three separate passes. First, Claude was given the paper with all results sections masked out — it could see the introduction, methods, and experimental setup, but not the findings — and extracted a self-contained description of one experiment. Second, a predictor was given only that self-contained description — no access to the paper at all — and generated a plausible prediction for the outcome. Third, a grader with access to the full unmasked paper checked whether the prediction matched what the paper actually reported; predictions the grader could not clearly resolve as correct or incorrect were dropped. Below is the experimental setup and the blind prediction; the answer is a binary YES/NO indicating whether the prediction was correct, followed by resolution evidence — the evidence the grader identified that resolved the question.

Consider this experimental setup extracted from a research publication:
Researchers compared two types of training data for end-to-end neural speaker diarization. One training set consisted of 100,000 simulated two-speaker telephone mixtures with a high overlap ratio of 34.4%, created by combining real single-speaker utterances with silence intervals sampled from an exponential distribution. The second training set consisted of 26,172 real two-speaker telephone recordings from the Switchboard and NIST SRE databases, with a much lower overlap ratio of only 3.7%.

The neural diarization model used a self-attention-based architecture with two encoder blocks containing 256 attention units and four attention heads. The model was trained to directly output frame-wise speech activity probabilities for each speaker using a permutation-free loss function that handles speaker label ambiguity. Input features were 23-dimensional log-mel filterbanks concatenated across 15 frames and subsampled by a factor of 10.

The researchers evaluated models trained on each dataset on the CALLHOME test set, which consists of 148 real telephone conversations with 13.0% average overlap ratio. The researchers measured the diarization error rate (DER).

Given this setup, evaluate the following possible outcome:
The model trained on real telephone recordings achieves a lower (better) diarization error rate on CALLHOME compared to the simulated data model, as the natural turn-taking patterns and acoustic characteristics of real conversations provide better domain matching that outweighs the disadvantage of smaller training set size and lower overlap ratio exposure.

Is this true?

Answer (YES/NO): YES